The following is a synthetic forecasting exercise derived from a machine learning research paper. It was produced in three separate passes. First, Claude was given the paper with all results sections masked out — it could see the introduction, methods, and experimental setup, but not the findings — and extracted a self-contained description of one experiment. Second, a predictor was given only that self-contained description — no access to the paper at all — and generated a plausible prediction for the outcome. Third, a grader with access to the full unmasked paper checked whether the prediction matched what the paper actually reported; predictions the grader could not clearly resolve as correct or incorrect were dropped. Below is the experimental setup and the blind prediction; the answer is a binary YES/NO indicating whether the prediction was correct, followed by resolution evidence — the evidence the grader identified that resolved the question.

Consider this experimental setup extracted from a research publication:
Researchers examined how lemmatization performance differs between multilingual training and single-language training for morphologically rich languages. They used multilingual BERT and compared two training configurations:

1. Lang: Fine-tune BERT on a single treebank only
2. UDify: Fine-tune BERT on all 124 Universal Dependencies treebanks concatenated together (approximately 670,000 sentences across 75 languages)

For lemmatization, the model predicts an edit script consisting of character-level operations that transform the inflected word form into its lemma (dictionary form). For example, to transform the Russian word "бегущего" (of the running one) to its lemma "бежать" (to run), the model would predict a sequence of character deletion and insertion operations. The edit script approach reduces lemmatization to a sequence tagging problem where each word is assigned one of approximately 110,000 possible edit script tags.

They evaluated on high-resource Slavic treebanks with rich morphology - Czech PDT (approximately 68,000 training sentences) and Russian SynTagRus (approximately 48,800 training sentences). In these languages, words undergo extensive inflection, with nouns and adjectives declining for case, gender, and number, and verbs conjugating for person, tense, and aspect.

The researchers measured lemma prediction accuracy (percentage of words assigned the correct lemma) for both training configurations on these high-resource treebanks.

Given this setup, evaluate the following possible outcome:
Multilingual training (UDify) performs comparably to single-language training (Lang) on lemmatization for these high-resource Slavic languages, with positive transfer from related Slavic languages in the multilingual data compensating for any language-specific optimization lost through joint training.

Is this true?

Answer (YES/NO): NO